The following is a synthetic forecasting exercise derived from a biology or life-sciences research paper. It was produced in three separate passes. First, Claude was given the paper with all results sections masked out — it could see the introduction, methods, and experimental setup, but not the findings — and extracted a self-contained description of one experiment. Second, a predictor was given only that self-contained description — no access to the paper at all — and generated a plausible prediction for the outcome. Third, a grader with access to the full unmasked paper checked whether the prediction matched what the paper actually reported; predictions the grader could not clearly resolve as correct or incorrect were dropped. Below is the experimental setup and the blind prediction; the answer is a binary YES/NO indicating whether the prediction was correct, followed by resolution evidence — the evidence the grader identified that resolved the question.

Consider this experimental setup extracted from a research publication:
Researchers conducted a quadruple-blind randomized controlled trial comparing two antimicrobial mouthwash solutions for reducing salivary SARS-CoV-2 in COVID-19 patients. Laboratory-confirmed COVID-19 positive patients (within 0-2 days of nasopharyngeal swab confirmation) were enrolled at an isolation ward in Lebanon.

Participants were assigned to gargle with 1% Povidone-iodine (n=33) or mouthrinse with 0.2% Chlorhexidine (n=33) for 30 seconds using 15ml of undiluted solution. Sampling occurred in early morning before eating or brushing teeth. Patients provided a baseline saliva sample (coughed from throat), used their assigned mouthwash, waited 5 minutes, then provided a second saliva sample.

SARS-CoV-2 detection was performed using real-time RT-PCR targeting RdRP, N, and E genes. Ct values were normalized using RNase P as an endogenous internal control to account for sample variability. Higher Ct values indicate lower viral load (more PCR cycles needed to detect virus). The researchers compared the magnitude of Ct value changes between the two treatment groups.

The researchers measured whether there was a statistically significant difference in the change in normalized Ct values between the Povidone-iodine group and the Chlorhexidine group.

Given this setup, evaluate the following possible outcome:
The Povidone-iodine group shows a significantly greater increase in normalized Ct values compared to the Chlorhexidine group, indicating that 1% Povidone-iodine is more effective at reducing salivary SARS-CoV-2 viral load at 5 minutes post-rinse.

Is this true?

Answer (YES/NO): NO